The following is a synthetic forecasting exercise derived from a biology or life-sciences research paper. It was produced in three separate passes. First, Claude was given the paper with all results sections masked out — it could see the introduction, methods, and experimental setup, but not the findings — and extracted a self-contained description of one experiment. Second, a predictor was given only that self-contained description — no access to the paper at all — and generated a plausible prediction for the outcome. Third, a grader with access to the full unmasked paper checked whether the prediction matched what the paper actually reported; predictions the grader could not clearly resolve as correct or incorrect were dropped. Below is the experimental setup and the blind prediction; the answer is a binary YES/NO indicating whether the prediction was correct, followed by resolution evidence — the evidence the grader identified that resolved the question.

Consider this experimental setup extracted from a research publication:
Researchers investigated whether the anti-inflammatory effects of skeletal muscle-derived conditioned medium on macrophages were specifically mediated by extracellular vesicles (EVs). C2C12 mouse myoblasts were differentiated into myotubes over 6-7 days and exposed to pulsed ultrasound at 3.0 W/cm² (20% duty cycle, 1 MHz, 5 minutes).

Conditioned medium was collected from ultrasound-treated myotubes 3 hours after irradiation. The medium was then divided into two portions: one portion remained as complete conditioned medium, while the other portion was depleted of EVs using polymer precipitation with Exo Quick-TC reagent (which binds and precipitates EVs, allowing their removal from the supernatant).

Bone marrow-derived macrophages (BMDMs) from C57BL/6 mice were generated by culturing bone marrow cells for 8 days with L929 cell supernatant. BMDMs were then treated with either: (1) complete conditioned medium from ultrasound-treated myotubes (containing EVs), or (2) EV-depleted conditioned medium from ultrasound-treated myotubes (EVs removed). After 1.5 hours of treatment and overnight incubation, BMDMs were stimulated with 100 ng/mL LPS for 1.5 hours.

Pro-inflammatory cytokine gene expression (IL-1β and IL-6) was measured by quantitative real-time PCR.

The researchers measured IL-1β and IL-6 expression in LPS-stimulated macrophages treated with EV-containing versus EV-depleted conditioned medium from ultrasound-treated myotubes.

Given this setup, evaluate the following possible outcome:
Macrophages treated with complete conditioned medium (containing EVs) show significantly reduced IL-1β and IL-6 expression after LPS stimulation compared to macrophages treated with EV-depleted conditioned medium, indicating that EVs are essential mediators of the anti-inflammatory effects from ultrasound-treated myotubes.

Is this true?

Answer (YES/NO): YES